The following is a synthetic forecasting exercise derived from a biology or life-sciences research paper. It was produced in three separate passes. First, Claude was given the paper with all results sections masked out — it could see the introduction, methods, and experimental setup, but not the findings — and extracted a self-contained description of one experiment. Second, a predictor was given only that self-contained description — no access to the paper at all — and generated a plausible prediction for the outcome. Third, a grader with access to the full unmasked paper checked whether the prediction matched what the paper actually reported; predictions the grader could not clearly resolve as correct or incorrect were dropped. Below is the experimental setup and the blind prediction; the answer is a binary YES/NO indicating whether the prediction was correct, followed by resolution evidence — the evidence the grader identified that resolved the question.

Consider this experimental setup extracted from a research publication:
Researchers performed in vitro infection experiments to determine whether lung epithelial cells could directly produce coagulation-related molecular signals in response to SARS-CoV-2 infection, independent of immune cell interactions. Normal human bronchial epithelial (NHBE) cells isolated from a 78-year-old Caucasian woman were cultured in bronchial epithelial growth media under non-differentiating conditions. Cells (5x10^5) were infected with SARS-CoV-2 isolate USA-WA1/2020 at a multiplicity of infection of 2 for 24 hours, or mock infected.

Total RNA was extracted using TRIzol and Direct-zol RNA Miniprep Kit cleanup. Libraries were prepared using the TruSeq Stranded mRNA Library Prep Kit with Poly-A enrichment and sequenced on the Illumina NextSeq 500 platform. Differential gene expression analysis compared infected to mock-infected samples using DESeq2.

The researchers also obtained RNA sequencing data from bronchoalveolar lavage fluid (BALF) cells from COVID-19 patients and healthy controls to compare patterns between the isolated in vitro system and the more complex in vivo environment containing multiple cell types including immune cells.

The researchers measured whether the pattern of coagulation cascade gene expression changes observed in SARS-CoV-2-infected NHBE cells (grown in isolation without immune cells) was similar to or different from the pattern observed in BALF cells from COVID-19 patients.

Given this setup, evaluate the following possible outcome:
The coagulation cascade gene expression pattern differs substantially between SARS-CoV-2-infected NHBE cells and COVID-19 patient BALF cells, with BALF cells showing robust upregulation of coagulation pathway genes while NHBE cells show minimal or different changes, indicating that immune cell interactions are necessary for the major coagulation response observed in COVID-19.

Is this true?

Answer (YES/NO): NO